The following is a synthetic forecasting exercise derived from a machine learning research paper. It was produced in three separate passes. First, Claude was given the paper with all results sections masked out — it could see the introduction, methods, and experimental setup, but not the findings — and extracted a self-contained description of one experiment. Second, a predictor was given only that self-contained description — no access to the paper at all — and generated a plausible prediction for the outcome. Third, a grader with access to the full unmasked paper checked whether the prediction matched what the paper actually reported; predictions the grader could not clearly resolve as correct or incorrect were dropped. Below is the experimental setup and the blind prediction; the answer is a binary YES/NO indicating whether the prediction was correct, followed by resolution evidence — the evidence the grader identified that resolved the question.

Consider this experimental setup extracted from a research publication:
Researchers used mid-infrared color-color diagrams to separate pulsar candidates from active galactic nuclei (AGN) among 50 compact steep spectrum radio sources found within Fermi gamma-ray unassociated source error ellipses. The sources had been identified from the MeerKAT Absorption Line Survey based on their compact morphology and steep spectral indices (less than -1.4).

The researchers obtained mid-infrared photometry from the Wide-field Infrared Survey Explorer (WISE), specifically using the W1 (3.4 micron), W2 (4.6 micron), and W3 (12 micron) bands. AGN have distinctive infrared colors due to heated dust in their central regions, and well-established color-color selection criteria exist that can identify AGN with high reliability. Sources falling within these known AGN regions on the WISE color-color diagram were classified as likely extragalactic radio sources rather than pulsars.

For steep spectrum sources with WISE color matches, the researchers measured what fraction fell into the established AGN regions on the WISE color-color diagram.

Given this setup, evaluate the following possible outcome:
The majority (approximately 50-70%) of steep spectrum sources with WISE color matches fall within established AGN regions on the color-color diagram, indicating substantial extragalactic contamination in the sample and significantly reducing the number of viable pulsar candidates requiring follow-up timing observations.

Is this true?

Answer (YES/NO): NO